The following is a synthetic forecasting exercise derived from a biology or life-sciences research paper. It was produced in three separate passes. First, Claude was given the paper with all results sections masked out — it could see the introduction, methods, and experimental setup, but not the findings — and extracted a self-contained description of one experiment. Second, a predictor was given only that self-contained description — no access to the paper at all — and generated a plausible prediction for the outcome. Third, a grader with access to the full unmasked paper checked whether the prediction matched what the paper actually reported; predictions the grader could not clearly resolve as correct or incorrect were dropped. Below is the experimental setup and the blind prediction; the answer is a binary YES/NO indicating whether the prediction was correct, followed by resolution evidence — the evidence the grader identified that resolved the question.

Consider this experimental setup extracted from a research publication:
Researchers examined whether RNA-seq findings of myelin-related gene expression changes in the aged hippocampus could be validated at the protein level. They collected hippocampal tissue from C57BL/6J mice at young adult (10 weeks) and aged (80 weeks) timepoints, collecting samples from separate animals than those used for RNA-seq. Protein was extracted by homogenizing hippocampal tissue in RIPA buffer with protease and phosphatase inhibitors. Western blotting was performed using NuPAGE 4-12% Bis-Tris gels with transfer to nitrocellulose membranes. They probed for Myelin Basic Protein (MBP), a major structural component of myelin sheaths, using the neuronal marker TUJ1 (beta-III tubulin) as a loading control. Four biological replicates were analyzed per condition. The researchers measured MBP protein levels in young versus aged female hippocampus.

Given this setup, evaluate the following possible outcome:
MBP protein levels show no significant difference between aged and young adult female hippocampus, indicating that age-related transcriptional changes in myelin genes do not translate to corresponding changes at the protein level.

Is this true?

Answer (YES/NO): NO